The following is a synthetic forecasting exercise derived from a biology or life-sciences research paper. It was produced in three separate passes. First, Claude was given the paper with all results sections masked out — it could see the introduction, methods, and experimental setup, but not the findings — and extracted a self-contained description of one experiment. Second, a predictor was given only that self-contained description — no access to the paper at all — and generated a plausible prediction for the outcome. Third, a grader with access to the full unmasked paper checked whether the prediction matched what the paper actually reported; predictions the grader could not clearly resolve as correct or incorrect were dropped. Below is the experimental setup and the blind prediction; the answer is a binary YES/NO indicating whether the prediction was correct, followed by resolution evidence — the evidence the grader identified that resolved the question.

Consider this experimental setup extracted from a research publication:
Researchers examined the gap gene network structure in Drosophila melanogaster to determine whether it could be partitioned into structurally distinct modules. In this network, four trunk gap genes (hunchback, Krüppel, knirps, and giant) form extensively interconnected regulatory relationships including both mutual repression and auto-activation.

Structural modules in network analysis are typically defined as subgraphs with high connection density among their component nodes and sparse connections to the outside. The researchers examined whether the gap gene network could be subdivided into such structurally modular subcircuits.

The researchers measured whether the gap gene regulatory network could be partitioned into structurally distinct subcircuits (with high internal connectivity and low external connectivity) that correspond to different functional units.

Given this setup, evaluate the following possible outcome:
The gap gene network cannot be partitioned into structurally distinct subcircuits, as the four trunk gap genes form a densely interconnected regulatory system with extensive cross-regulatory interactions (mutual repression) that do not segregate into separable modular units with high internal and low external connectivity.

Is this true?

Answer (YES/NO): YES